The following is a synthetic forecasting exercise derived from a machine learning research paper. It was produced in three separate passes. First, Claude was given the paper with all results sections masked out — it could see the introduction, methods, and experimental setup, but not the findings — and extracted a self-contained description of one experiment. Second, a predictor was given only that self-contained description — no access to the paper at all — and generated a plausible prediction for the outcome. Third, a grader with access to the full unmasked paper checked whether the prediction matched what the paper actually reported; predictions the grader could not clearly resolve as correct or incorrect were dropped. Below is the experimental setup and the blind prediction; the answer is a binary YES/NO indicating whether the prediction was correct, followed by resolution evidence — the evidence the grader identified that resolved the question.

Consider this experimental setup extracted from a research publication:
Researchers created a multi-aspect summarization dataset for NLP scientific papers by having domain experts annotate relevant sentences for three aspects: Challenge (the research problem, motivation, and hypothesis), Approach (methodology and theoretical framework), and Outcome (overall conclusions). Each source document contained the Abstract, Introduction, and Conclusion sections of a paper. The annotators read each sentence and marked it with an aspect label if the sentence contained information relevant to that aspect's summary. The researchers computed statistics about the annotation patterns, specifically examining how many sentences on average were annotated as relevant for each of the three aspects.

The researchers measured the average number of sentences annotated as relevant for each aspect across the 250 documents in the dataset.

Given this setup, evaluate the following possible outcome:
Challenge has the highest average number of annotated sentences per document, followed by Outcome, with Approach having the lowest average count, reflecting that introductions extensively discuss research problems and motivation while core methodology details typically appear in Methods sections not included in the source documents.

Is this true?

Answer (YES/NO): NO